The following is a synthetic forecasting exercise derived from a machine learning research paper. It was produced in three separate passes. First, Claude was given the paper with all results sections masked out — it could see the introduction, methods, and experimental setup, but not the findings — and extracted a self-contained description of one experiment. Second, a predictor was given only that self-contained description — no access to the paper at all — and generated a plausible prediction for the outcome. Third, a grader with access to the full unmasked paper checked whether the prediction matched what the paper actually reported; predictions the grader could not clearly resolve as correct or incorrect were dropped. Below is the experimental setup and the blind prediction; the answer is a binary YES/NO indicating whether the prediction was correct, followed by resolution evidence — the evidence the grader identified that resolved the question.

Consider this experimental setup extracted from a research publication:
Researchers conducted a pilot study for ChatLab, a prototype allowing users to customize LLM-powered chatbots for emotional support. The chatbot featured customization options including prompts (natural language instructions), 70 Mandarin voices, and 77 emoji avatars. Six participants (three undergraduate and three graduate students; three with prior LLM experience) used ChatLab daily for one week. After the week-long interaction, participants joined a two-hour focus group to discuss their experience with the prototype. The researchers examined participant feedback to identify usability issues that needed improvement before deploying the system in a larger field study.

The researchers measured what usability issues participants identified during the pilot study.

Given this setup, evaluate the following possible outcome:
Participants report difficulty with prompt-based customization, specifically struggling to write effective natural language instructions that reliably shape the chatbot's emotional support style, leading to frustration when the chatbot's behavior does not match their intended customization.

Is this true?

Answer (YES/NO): NO